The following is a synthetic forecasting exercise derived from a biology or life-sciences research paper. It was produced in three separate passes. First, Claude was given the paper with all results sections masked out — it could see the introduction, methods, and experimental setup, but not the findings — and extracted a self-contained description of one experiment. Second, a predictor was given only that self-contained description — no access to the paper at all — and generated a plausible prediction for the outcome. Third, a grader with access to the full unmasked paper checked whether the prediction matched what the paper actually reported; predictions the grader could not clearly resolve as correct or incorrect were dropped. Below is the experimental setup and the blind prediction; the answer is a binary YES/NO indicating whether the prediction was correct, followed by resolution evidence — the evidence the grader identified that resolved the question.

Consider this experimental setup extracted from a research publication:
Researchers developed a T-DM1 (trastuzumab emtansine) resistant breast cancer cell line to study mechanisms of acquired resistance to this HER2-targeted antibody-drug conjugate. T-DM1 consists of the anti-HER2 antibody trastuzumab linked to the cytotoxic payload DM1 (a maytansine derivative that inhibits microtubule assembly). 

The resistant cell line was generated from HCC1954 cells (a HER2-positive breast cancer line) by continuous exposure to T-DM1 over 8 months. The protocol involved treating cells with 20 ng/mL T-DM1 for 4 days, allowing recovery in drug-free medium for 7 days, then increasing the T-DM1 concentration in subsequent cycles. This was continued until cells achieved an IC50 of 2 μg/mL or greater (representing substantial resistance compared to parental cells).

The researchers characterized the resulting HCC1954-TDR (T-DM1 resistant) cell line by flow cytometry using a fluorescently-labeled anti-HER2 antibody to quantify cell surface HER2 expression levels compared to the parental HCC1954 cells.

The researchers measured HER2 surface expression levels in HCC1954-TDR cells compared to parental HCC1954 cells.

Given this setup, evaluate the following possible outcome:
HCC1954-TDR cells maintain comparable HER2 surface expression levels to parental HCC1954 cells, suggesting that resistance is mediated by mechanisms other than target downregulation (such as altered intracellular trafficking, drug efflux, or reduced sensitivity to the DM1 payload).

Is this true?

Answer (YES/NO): NO